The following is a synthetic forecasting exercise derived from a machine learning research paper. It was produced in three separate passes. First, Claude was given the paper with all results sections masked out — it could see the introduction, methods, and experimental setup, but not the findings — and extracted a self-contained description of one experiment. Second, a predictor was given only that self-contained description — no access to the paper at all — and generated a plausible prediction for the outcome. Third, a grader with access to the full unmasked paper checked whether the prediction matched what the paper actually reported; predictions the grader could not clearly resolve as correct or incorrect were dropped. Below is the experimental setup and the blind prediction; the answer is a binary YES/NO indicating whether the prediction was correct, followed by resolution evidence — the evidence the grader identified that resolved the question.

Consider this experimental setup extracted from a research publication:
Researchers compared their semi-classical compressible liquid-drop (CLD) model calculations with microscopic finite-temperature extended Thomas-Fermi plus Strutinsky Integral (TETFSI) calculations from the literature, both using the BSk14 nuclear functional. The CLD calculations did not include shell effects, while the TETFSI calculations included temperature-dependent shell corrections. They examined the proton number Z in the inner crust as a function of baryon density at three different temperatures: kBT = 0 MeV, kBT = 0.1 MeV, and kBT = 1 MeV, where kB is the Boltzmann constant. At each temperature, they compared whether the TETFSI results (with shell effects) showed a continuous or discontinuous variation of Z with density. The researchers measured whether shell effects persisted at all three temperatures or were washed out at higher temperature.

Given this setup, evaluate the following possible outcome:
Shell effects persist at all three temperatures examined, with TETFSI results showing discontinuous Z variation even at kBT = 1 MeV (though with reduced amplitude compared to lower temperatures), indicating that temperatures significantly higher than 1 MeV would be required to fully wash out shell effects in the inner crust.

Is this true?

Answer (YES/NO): NO